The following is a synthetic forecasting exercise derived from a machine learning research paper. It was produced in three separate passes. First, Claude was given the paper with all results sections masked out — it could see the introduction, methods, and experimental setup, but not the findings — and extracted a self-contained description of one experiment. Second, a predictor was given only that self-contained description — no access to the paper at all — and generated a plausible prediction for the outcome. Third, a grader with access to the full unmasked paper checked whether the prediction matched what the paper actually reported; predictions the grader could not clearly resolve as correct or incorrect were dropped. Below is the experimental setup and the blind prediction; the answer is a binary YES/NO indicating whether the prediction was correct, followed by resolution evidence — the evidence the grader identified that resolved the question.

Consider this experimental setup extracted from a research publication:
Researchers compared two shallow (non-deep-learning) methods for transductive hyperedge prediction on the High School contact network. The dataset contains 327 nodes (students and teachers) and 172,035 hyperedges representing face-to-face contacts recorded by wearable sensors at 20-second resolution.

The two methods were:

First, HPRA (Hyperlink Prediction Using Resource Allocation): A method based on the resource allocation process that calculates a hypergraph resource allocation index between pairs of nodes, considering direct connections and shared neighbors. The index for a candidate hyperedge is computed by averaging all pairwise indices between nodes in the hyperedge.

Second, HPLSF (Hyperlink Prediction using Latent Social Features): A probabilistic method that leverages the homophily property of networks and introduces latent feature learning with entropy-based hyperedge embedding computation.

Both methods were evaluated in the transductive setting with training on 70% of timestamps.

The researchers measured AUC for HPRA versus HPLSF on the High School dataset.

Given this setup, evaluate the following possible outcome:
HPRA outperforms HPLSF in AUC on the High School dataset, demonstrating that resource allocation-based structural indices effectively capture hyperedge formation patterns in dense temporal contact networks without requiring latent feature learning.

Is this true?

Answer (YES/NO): YES